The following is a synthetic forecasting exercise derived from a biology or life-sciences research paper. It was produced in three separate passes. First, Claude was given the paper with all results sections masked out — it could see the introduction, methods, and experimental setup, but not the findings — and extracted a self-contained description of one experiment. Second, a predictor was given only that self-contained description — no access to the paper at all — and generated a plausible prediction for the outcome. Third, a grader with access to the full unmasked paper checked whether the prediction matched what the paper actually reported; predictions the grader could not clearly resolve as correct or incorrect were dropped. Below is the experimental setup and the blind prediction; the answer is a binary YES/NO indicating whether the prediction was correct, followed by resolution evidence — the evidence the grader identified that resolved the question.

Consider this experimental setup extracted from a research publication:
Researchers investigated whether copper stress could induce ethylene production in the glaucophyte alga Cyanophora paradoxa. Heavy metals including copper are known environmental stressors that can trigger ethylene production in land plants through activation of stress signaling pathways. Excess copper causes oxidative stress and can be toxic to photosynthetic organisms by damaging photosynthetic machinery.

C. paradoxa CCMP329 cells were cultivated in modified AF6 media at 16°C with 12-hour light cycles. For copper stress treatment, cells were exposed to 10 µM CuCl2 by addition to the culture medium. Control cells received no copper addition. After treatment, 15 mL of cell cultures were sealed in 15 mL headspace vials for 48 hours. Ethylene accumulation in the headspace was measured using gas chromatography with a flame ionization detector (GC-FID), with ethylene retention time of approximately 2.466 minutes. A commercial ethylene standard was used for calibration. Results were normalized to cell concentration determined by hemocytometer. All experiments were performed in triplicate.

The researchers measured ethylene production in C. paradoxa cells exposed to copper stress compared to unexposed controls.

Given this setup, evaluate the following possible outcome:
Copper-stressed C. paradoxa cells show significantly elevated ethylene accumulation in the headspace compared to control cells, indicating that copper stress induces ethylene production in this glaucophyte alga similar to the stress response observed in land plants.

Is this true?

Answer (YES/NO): YES